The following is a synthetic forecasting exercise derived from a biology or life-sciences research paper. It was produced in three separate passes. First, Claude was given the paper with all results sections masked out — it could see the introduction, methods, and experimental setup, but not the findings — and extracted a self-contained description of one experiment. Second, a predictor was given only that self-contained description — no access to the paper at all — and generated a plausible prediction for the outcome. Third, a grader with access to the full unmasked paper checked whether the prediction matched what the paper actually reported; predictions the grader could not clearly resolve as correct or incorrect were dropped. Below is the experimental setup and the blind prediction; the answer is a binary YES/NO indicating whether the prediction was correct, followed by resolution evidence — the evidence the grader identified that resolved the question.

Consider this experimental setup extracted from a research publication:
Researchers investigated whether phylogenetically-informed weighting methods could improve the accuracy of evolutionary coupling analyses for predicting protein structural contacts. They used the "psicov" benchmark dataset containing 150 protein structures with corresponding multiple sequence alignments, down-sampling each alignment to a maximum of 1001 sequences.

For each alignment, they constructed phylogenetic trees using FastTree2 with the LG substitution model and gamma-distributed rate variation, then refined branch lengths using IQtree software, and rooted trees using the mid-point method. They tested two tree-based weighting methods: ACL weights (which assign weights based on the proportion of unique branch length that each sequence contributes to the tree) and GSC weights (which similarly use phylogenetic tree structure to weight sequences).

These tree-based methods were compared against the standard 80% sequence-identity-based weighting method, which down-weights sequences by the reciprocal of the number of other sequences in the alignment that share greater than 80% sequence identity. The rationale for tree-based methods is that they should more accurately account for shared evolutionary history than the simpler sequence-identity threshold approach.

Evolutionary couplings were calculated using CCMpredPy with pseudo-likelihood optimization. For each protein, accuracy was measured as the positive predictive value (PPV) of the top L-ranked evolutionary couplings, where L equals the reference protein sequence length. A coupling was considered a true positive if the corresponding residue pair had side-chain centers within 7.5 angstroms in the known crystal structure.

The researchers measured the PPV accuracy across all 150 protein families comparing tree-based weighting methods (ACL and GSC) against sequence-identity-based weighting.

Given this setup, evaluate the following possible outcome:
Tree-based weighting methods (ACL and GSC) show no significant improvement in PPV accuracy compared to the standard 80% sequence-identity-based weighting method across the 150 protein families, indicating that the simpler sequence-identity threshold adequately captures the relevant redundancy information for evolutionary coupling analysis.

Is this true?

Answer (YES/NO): YES